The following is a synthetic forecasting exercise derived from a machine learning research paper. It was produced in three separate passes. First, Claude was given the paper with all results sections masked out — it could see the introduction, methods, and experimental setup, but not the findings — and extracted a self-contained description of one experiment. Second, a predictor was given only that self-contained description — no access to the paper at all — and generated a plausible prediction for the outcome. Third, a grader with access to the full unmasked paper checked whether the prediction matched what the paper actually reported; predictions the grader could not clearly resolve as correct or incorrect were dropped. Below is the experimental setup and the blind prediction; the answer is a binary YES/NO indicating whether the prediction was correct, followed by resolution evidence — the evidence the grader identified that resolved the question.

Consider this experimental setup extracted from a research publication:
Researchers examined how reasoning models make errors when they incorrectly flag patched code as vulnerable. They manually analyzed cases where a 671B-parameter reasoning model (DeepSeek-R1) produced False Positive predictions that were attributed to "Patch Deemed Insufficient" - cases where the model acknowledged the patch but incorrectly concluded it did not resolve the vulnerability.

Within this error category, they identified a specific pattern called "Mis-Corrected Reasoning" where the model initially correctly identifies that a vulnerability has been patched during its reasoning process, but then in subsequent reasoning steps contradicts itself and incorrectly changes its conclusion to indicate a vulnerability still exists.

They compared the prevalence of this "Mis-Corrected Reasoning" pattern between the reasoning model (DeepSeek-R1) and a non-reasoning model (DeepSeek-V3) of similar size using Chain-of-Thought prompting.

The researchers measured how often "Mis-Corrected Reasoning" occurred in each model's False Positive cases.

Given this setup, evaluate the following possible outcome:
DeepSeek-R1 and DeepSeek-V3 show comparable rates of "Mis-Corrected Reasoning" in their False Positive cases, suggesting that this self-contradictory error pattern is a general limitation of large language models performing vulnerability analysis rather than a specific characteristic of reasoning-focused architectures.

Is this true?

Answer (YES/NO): NO